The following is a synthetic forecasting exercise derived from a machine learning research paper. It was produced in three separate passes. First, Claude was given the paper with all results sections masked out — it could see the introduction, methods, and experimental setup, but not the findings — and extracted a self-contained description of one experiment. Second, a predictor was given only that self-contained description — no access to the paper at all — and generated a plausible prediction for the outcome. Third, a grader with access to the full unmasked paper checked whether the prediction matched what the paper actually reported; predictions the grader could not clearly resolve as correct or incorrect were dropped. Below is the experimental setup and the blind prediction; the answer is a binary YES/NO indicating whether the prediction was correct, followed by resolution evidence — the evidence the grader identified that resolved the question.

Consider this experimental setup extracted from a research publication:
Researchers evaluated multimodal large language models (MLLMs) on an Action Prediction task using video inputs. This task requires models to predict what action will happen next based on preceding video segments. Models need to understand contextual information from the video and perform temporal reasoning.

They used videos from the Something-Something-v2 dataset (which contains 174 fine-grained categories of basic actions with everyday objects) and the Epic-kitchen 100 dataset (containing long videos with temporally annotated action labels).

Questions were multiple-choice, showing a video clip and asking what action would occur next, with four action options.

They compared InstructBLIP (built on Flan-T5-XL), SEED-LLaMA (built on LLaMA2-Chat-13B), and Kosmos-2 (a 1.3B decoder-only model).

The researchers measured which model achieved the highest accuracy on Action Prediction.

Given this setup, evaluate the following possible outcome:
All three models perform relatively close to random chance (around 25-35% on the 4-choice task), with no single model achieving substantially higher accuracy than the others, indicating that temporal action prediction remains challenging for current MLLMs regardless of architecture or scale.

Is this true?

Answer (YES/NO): NO